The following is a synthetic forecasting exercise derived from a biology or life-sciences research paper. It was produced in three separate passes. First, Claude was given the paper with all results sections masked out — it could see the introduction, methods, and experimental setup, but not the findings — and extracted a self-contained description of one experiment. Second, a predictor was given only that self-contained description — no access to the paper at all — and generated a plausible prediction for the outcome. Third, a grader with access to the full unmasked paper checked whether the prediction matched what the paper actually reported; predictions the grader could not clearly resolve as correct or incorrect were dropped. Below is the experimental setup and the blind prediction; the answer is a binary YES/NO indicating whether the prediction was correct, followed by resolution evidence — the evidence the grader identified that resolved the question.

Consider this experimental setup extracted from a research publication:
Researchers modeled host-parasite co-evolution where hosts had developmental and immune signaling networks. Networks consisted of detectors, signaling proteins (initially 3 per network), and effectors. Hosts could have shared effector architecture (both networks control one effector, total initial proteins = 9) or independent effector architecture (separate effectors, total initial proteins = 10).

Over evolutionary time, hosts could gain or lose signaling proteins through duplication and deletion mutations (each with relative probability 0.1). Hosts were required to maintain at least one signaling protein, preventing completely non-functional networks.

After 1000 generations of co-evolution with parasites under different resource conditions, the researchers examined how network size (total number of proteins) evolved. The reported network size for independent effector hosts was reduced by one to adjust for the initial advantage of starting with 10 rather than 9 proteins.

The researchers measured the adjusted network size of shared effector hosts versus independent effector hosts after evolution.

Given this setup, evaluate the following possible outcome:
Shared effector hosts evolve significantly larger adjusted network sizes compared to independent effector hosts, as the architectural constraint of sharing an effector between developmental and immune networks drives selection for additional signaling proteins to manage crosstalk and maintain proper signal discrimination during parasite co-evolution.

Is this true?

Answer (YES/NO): NO